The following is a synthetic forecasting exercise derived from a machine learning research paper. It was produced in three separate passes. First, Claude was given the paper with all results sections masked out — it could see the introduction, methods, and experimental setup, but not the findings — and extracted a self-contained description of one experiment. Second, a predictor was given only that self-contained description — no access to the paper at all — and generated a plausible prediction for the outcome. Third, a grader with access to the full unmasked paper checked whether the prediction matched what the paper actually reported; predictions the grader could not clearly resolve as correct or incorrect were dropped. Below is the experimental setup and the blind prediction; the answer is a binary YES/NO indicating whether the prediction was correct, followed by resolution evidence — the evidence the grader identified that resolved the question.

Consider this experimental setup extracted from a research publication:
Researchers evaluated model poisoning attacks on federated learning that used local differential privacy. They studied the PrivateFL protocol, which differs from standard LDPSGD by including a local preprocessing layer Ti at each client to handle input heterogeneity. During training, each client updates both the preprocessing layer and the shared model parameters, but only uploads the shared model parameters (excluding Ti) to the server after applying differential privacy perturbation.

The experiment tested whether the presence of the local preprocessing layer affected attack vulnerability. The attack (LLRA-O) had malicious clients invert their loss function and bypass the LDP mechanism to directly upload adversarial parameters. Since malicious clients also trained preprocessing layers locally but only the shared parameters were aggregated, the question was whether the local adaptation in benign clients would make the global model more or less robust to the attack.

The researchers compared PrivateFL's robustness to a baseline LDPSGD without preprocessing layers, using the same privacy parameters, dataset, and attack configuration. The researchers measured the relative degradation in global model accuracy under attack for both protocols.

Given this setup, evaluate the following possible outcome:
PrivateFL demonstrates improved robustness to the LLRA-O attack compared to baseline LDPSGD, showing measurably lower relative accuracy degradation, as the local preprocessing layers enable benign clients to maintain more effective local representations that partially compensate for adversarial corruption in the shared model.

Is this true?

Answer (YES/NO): NO